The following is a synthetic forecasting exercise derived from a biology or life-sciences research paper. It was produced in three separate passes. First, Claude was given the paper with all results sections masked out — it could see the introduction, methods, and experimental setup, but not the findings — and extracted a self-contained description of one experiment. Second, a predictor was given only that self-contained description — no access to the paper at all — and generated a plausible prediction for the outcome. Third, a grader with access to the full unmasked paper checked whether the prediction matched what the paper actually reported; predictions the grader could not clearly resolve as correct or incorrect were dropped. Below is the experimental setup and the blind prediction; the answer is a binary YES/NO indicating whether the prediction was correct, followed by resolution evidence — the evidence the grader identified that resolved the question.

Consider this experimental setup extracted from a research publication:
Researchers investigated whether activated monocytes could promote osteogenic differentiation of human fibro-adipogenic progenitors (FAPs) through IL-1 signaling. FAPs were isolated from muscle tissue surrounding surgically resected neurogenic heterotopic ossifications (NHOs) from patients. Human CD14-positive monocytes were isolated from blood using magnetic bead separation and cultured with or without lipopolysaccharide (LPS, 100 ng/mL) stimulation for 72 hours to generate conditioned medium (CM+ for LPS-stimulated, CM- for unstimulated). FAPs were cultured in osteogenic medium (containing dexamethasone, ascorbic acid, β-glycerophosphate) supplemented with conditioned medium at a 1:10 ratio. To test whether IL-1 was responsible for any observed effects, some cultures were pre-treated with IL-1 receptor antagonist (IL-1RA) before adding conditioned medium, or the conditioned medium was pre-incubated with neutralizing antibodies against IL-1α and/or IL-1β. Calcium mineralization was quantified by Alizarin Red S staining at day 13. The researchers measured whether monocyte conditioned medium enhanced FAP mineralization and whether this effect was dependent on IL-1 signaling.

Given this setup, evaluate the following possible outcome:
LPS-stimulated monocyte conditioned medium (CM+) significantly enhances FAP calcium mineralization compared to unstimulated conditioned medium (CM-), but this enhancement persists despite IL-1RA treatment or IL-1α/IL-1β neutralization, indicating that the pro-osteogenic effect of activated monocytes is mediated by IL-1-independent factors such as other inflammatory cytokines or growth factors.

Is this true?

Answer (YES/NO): NO